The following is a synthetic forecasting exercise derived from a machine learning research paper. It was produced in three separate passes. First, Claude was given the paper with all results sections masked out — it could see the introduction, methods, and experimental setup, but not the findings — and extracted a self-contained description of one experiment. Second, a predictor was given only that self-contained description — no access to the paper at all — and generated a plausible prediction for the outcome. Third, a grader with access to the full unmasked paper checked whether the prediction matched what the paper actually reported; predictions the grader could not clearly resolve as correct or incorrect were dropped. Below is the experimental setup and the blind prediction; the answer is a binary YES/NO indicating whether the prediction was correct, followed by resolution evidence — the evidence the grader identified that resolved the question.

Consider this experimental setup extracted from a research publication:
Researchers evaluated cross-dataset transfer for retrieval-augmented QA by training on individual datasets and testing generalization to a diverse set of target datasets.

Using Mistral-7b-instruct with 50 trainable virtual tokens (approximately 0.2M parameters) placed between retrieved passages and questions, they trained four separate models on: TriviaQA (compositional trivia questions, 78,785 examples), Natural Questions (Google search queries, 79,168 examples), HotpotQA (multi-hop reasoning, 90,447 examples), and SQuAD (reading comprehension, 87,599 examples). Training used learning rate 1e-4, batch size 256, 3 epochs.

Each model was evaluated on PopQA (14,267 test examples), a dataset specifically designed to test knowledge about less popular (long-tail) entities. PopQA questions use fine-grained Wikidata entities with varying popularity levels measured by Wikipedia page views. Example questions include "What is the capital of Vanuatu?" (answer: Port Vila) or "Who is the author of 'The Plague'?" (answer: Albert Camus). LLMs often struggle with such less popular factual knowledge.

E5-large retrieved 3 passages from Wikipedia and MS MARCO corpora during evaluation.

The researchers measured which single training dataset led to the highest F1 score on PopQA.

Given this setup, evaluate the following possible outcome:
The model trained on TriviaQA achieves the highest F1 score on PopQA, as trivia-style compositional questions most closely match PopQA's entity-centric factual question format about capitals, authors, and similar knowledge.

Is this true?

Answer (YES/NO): NO